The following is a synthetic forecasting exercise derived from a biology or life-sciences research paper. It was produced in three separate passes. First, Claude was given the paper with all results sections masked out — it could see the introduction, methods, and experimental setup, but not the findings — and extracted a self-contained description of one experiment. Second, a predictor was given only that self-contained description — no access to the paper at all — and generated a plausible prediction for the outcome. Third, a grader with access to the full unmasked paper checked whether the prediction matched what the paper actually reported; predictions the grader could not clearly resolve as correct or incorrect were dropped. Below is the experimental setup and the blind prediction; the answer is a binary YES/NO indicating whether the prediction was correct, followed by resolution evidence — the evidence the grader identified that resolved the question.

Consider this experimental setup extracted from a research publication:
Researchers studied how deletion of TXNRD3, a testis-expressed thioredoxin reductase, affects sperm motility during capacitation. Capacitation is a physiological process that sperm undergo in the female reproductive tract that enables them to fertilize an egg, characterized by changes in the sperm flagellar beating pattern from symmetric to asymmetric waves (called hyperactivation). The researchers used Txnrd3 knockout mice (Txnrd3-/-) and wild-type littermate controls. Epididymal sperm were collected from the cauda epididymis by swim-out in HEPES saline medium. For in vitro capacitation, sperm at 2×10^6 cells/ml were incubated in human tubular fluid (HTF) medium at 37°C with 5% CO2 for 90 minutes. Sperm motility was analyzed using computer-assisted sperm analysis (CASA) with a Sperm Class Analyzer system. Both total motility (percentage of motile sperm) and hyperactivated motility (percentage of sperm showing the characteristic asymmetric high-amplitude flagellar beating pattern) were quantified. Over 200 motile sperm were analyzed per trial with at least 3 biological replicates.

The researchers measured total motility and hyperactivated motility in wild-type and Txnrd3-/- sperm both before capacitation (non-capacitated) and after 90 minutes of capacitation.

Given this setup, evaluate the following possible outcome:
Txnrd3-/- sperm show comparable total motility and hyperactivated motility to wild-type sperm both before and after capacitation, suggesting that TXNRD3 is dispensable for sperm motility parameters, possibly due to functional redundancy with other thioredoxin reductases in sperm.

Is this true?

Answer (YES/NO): NO